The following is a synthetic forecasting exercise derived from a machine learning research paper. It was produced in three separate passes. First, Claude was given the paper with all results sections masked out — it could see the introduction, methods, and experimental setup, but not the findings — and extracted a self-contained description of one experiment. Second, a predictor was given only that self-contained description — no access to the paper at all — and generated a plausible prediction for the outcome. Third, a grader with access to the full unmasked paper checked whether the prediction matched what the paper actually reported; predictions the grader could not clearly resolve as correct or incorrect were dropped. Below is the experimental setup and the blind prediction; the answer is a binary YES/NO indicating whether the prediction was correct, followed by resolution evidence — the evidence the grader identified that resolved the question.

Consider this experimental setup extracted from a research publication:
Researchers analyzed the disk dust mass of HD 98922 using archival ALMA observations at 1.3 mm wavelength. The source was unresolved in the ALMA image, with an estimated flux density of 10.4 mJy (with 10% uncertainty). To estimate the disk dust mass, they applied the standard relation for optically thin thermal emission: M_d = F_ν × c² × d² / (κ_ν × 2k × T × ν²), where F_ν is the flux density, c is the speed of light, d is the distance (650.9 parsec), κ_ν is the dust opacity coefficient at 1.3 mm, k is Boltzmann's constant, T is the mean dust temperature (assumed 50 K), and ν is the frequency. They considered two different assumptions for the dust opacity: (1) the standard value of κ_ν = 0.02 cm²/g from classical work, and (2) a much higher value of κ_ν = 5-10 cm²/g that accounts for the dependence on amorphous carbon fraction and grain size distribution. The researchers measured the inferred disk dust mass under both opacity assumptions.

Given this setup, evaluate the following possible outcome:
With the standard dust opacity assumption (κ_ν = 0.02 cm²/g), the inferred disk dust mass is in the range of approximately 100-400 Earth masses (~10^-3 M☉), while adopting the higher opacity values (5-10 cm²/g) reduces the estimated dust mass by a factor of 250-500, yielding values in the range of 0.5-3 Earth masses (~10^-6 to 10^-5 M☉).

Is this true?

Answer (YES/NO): NO